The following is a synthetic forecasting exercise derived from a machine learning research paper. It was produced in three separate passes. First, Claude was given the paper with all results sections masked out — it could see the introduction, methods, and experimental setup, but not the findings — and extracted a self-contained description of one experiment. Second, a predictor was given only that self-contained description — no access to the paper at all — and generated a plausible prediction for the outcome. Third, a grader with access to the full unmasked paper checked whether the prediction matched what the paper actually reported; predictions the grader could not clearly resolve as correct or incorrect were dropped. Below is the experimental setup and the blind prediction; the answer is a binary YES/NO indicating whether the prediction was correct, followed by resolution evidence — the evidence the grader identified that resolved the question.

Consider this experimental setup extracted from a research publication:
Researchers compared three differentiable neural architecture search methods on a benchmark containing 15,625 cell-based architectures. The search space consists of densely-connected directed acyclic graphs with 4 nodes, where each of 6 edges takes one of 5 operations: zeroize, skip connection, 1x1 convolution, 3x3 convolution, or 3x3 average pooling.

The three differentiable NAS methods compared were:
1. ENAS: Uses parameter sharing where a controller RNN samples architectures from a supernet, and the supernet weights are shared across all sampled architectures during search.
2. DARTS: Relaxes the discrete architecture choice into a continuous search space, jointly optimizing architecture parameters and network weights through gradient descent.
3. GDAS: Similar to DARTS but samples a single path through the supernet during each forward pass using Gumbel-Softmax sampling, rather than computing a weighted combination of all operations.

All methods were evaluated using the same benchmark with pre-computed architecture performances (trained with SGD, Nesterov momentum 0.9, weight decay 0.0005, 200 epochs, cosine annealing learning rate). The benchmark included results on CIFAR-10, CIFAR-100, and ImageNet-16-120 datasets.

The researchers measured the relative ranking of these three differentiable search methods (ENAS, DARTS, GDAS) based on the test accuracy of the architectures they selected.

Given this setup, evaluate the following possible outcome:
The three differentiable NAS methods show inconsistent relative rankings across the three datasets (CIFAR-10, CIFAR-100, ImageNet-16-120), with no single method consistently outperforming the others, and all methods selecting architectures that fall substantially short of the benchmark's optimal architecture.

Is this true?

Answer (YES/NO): NO